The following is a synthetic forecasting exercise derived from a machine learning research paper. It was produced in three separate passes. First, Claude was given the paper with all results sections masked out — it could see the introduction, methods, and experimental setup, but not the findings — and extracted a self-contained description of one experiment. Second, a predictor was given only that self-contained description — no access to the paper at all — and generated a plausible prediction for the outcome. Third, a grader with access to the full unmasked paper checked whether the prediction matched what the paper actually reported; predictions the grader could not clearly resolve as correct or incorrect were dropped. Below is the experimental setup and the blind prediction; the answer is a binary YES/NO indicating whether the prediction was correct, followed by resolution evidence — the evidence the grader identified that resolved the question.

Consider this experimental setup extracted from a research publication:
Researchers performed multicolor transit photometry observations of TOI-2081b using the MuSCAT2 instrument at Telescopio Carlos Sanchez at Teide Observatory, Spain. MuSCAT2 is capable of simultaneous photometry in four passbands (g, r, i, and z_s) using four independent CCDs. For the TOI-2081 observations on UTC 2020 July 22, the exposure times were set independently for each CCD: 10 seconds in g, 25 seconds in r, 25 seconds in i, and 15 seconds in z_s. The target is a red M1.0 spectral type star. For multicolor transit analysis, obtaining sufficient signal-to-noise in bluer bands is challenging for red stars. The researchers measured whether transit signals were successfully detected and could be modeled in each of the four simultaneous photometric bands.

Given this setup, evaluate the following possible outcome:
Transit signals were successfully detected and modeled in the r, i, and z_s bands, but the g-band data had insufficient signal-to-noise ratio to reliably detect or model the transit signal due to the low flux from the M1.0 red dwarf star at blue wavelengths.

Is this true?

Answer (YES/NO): NO